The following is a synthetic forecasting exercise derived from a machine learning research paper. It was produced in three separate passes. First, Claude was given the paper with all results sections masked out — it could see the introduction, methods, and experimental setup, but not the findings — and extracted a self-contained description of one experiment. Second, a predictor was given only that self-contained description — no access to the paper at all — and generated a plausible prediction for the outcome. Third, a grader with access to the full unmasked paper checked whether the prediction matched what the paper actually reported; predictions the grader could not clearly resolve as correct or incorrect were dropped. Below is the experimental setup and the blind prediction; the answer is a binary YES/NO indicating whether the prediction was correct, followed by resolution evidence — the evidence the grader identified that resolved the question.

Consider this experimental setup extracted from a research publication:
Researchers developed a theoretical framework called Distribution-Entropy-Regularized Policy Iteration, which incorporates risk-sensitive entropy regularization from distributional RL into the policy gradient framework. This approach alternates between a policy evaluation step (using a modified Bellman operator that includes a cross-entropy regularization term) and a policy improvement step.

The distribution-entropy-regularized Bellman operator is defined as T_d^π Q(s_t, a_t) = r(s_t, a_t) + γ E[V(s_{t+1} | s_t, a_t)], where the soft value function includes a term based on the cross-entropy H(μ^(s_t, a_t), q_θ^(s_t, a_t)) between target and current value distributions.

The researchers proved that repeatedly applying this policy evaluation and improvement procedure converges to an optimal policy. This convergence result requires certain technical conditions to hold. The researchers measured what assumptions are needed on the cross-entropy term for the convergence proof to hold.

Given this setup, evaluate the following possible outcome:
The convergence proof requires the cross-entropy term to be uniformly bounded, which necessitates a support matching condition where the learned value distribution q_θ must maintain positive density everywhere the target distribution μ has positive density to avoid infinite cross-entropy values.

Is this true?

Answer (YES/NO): NO